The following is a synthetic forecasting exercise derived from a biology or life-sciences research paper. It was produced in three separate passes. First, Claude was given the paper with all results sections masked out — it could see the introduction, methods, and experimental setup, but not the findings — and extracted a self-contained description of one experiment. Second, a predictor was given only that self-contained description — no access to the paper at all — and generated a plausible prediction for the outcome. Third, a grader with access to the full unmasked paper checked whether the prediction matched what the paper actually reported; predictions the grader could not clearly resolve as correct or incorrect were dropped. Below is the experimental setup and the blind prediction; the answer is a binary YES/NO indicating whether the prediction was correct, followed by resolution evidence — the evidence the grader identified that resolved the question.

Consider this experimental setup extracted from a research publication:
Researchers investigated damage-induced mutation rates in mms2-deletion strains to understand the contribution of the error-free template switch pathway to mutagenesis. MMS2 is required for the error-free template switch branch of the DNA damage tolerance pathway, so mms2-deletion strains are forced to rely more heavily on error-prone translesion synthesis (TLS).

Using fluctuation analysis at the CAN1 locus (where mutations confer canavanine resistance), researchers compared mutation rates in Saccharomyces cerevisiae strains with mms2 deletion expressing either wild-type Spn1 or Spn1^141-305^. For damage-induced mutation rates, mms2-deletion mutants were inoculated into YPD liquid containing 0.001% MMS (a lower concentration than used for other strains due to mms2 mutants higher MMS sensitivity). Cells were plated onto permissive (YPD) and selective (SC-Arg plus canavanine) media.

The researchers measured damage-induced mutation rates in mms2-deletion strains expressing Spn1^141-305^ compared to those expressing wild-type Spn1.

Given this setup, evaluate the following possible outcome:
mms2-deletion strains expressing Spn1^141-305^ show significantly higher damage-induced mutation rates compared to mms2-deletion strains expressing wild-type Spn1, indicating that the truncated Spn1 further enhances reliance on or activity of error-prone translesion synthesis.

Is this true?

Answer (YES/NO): NO